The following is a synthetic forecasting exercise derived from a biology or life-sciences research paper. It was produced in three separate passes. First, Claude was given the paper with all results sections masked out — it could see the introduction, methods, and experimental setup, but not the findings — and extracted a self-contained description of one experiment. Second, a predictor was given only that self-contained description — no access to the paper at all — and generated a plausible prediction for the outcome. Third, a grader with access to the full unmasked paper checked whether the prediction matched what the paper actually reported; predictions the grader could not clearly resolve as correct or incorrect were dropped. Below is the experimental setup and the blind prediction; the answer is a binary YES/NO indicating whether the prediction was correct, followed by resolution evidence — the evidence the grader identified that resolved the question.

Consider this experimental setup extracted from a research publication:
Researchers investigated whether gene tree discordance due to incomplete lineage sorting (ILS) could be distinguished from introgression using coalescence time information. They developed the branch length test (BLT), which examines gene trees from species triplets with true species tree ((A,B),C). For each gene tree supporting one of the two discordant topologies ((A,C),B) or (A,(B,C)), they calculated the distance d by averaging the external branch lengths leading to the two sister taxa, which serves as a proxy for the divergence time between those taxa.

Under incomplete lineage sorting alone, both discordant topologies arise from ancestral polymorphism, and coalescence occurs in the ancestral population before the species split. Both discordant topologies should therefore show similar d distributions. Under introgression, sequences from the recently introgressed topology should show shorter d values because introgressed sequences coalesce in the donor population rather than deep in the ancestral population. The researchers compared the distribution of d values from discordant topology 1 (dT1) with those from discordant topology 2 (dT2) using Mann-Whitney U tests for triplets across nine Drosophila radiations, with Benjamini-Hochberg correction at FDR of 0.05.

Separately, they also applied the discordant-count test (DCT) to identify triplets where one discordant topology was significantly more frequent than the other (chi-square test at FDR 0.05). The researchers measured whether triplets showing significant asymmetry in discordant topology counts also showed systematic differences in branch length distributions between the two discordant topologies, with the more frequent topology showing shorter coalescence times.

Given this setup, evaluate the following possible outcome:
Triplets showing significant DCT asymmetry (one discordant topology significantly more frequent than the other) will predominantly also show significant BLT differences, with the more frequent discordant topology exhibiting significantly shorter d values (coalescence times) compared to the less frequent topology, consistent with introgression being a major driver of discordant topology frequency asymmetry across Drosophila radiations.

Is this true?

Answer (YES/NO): NO